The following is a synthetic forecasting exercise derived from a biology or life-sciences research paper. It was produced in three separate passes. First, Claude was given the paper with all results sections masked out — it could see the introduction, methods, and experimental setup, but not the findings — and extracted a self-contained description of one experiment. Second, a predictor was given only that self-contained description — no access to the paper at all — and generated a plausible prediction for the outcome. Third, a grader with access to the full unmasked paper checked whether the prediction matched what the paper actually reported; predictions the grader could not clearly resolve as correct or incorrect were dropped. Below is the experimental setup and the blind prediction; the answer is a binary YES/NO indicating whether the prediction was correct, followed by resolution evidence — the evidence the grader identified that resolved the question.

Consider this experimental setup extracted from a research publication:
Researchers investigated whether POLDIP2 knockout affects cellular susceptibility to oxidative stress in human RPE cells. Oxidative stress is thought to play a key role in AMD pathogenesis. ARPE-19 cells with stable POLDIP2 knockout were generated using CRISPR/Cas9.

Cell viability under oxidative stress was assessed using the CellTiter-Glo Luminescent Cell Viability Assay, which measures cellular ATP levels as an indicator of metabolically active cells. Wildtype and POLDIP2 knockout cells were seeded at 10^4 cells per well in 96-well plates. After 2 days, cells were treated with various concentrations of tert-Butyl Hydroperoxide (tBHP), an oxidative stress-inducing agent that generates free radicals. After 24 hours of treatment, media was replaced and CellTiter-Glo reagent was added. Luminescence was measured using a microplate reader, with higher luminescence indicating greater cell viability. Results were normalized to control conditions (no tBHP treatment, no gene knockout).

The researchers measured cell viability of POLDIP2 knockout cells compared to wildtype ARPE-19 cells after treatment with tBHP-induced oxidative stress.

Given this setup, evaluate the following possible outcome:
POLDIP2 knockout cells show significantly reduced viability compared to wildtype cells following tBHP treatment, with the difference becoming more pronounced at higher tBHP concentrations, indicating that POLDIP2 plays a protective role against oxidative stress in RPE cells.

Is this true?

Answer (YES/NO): NO